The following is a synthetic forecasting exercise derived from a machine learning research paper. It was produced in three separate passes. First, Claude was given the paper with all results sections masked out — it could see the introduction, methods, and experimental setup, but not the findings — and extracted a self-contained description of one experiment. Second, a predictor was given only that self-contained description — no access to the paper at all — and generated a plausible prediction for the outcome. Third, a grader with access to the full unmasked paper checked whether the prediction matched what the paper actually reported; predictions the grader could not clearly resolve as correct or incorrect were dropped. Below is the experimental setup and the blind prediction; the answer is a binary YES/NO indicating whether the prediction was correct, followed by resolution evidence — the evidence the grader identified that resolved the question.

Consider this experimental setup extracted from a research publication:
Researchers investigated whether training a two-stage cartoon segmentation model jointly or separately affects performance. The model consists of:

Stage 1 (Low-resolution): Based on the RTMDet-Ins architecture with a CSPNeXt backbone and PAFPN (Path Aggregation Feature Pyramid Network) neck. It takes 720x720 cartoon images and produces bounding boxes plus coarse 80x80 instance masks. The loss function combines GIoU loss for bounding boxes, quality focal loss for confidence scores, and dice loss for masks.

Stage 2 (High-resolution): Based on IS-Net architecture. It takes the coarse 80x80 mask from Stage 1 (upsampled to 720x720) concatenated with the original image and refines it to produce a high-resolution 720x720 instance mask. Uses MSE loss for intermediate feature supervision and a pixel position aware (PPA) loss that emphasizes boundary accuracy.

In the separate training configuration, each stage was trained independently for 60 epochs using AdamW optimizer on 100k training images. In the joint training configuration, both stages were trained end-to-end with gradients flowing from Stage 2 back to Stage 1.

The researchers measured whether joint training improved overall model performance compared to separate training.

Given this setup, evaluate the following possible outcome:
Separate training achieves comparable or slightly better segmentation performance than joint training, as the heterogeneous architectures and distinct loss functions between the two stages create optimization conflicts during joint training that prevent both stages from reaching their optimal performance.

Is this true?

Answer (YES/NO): YES